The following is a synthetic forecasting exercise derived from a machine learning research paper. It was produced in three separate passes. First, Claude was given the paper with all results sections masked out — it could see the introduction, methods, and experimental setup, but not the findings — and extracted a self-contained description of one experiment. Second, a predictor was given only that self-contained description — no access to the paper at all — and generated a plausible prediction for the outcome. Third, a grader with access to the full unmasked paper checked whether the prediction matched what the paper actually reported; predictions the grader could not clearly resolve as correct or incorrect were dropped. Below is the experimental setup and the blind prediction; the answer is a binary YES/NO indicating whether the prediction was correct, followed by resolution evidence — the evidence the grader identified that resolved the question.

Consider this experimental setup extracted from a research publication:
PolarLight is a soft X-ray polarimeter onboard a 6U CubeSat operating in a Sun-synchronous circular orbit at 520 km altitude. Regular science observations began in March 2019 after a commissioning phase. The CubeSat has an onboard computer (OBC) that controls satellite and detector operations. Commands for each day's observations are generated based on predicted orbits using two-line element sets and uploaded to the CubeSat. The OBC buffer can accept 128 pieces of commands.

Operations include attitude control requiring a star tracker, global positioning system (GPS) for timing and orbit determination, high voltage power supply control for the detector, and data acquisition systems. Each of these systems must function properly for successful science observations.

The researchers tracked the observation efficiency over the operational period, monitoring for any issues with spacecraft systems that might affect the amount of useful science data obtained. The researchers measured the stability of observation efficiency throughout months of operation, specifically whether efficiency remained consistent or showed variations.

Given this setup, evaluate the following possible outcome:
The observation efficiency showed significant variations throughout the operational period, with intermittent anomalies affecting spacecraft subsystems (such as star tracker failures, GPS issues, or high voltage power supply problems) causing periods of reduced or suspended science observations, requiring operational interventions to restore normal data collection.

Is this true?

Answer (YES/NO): YES